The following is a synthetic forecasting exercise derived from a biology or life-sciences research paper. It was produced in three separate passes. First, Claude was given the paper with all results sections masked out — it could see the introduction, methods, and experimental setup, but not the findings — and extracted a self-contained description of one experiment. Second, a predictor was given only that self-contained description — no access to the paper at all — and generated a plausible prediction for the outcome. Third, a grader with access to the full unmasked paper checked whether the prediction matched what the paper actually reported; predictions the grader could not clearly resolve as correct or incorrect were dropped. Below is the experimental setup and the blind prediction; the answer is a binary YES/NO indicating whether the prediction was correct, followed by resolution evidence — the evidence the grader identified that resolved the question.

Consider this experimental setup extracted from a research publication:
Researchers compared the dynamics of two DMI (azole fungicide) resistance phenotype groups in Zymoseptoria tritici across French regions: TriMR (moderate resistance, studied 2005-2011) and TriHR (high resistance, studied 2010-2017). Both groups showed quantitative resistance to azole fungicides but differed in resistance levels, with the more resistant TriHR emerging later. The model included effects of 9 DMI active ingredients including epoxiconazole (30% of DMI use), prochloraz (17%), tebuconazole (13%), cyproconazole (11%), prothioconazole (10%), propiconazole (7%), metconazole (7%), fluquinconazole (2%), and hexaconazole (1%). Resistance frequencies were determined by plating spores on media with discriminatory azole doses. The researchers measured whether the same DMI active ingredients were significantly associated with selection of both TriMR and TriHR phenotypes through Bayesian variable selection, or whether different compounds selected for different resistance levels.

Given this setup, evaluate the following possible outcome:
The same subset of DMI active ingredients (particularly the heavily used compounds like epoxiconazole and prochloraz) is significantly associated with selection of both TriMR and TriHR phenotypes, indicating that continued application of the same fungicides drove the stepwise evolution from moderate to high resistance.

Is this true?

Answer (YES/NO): NO